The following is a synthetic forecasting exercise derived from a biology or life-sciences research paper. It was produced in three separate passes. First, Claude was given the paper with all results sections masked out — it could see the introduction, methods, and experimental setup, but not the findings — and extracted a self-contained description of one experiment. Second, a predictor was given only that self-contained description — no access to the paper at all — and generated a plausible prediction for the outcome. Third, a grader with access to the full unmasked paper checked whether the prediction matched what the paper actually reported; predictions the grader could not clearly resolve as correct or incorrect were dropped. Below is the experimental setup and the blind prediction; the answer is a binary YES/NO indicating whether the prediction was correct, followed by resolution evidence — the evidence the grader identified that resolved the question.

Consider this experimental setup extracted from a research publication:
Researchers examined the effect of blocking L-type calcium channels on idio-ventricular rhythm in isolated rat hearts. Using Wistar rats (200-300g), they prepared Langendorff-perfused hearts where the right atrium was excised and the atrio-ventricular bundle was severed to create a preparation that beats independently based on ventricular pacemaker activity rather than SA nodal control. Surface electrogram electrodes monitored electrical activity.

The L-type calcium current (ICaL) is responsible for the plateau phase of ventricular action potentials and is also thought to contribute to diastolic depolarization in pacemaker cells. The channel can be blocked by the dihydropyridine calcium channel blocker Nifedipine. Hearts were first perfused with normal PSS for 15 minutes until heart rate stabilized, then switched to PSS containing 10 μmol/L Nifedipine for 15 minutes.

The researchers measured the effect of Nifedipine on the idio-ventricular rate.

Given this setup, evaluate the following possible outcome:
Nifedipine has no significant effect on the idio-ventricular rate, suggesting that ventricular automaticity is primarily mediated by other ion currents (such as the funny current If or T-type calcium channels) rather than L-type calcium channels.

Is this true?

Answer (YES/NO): NO